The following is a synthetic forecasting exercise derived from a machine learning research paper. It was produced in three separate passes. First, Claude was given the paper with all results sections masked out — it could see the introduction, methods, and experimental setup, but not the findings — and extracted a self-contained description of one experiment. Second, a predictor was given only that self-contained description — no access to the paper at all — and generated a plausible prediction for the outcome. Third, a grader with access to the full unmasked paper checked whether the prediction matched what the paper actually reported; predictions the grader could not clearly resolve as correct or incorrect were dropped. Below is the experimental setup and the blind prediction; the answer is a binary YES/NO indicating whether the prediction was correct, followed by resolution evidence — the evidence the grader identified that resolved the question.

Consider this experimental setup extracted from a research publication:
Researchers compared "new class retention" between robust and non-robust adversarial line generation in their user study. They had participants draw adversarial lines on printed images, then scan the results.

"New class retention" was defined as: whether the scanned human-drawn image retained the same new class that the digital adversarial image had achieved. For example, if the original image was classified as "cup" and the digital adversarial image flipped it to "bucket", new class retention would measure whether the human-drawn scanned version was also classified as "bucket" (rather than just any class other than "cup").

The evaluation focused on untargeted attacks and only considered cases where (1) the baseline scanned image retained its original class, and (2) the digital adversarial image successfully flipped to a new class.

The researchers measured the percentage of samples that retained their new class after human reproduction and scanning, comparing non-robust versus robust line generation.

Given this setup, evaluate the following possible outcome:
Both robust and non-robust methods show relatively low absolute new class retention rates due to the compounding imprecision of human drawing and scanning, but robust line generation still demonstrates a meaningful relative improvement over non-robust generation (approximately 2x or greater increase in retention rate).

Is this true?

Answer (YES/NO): YES